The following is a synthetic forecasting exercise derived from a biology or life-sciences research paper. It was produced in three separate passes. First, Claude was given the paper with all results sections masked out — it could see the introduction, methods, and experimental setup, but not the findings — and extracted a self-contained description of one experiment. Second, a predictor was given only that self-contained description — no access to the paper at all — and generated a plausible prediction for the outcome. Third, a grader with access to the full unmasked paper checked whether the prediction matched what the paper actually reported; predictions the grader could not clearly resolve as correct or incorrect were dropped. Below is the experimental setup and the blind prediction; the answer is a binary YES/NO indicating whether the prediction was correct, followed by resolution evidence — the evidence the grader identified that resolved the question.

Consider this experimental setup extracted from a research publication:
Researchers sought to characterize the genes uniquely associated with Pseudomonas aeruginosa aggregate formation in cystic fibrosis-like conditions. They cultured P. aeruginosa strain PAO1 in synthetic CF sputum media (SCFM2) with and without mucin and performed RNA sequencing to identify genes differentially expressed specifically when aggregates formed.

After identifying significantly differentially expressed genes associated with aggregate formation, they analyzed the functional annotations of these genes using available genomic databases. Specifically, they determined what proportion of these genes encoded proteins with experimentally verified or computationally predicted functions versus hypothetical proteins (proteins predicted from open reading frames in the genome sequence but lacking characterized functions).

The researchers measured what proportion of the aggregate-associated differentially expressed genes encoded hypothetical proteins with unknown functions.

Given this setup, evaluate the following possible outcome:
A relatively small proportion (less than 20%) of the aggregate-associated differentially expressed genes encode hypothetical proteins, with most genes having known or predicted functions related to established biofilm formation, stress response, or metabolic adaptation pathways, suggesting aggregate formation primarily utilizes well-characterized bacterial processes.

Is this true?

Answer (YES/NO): NO